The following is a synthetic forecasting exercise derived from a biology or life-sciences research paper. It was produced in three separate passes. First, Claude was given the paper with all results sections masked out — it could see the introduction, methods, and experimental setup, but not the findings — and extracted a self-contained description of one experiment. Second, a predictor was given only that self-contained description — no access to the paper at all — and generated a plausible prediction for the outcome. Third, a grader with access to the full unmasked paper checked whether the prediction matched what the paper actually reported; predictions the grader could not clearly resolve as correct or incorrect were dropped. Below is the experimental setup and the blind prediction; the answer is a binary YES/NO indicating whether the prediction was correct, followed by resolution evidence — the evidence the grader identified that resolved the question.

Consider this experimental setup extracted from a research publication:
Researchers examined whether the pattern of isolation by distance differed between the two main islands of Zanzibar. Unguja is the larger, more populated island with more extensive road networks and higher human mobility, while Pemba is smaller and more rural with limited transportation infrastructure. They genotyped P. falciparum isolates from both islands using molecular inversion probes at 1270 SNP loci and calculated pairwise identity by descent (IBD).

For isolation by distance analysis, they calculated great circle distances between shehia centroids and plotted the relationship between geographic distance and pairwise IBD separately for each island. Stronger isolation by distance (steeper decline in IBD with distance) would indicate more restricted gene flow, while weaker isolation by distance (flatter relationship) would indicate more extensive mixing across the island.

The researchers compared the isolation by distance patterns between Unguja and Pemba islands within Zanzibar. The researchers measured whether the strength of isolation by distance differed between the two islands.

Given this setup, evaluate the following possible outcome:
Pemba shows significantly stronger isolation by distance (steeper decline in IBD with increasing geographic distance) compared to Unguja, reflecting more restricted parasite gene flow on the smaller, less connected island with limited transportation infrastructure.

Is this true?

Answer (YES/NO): NO